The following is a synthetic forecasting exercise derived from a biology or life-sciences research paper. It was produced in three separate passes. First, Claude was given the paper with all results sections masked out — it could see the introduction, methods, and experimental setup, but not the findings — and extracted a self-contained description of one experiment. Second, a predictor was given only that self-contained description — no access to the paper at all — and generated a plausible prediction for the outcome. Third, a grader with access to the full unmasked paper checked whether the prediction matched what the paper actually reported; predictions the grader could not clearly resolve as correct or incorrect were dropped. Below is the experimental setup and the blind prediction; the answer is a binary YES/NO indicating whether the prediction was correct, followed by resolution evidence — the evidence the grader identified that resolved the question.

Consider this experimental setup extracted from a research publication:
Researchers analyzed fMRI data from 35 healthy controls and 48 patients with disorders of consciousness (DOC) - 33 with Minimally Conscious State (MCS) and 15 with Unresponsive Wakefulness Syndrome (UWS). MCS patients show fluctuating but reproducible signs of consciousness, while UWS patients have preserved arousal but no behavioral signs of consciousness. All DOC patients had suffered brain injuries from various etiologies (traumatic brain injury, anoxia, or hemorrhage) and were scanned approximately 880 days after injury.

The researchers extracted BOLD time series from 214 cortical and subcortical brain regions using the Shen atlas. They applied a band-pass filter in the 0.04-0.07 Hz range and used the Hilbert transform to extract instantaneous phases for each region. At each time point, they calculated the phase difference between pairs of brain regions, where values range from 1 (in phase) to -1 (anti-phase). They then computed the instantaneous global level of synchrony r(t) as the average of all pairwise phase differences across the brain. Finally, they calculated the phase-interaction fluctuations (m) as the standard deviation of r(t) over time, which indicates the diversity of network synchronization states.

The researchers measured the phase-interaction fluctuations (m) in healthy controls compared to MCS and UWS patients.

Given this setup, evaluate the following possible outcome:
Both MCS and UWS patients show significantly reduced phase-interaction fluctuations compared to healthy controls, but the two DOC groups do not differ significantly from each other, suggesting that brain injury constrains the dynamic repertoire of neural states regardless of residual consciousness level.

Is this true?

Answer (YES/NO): YES